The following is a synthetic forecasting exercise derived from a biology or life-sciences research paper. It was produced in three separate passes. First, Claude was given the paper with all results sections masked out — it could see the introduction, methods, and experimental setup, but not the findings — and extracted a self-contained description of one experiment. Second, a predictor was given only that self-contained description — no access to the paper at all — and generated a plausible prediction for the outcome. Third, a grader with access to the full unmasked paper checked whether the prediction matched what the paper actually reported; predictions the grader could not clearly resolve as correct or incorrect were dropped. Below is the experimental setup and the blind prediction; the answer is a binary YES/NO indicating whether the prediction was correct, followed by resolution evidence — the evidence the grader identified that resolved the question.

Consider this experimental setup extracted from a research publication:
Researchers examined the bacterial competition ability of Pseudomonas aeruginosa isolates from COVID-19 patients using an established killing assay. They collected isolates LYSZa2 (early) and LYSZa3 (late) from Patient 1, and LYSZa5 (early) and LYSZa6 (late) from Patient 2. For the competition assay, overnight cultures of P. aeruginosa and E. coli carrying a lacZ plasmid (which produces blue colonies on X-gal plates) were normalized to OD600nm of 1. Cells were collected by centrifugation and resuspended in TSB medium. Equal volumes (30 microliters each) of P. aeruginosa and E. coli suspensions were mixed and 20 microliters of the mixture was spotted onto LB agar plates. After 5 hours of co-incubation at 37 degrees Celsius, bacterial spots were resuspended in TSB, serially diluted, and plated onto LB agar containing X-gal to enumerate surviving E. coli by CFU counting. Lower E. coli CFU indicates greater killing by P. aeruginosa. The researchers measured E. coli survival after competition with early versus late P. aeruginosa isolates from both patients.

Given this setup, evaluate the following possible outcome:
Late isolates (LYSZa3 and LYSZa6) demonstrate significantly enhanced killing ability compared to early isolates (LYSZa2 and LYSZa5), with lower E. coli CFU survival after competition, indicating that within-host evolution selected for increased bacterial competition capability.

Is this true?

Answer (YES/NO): NO